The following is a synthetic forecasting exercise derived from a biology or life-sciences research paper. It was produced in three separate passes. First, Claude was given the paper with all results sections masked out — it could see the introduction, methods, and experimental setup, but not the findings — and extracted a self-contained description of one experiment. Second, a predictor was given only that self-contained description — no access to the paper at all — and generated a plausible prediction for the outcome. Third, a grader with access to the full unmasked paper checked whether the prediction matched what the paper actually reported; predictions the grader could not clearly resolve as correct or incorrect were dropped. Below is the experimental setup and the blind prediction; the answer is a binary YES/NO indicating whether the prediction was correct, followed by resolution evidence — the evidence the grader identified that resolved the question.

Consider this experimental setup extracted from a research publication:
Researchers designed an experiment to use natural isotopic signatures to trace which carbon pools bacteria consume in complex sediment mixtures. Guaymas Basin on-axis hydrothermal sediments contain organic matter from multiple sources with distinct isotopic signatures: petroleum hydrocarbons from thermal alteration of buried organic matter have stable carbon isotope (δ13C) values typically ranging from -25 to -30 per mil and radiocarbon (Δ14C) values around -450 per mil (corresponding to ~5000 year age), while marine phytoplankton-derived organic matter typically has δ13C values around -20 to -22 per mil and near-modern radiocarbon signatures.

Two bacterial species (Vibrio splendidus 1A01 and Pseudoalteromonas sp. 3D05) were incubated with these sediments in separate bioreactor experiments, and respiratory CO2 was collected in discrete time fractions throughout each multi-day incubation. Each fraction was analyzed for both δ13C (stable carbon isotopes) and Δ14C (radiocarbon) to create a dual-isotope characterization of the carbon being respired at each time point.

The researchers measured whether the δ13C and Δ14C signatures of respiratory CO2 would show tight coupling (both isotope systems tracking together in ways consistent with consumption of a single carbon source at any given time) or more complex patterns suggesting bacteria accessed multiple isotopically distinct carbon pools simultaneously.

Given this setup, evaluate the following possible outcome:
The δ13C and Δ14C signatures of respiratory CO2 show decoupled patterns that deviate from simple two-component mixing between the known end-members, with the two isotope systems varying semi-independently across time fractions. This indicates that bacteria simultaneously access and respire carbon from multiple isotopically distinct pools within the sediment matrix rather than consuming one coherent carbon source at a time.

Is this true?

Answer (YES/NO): YES